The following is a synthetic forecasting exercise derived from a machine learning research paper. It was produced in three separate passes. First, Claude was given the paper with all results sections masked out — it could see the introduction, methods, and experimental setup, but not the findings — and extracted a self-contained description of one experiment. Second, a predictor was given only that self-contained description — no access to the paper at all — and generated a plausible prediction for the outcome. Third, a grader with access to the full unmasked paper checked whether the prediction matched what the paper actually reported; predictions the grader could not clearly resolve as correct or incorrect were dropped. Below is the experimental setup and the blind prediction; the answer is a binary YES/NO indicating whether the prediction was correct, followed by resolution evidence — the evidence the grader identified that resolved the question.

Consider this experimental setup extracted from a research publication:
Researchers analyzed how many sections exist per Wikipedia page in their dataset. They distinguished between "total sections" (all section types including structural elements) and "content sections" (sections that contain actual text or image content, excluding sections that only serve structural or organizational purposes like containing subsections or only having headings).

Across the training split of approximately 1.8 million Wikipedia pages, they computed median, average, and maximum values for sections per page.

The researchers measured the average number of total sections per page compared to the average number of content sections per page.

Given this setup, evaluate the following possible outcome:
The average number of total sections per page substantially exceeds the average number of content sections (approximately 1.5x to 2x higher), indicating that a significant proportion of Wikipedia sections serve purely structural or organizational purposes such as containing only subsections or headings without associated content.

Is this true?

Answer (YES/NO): NO